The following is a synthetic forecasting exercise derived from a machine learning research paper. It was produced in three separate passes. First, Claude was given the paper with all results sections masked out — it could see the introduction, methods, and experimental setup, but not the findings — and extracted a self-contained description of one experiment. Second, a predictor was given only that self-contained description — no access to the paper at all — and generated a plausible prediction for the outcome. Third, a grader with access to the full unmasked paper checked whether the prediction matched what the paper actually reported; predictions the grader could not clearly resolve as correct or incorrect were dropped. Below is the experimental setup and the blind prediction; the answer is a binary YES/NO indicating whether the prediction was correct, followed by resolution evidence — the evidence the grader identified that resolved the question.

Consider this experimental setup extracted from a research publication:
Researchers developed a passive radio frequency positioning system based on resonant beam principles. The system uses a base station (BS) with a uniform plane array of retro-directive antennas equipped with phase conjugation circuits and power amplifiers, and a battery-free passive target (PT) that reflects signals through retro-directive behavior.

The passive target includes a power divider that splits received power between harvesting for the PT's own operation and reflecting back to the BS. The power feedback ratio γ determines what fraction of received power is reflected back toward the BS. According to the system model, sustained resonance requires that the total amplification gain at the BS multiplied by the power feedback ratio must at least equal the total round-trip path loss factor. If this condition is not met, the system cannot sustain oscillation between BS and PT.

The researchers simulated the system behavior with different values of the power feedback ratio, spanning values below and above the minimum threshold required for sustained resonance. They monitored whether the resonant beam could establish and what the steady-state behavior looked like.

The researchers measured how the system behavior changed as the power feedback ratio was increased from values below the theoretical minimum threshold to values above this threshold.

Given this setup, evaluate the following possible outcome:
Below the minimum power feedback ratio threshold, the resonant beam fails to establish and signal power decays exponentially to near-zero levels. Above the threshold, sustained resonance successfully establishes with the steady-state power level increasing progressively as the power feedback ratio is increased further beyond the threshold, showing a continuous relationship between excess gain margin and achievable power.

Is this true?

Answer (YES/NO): NO